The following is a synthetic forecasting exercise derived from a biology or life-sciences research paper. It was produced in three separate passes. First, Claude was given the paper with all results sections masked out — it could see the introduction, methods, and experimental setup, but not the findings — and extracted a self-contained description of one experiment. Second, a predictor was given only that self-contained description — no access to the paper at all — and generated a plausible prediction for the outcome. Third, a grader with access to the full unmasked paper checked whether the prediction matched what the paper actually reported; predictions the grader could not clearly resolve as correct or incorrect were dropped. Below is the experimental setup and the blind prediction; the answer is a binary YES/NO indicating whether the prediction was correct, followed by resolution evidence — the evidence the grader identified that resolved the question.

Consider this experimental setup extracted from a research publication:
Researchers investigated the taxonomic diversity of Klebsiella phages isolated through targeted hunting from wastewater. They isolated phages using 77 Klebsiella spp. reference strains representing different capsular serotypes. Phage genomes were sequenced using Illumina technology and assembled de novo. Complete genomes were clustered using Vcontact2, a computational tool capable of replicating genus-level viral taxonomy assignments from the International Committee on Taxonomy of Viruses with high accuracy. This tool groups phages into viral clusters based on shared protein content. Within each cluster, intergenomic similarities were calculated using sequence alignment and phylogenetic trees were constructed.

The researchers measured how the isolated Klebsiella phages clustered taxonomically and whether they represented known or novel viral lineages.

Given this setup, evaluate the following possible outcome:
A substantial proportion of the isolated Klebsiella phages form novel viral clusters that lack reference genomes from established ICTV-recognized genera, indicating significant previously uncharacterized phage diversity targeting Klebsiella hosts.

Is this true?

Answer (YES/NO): NO